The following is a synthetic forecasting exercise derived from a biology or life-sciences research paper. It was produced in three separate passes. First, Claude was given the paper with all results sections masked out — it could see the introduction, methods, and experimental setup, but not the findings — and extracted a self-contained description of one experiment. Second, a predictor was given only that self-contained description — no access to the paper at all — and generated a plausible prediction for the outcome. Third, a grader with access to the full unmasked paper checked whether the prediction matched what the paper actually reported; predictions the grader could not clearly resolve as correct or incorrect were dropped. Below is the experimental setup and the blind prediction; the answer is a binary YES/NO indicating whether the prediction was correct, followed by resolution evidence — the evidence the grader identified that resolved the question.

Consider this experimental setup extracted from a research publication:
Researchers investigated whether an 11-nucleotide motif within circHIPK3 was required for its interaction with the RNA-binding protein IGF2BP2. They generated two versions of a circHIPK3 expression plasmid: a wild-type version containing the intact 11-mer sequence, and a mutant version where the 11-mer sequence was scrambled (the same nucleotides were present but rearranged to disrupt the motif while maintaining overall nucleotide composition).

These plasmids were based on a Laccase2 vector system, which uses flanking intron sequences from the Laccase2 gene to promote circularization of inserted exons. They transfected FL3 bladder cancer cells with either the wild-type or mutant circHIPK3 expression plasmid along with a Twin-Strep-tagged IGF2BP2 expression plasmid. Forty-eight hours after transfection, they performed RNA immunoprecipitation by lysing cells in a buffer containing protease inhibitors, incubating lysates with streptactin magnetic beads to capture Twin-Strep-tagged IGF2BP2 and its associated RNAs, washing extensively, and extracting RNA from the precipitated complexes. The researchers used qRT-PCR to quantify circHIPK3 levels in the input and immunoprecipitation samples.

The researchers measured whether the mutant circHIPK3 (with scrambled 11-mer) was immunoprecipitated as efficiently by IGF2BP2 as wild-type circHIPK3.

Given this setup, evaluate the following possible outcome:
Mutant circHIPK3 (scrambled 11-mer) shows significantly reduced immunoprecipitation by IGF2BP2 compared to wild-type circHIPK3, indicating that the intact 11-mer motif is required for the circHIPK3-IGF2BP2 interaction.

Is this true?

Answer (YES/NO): YES